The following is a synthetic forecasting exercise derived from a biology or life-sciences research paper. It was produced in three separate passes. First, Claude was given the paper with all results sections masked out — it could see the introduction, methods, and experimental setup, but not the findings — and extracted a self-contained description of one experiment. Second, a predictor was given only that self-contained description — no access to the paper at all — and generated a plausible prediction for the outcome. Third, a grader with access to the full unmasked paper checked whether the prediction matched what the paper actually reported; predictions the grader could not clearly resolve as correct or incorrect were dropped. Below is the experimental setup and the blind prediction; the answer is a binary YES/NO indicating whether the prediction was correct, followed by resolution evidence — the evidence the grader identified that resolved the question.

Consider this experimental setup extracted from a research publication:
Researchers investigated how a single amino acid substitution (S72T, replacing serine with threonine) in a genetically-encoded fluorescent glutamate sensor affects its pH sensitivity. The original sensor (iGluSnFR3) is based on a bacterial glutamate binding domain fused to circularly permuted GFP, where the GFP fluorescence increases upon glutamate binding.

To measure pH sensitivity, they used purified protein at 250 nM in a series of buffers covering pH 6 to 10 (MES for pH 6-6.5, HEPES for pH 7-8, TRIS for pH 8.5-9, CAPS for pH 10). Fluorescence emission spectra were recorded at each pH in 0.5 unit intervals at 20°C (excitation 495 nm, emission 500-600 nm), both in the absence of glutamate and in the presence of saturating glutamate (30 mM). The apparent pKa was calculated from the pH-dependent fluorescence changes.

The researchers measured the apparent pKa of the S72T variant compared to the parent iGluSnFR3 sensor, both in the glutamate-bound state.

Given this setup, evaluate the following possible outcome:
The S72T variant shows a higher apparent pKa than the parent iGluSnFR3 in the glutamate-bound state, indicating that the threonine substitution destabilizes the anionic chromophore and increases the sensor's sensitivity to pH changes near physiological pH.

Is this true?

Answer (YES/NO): NO